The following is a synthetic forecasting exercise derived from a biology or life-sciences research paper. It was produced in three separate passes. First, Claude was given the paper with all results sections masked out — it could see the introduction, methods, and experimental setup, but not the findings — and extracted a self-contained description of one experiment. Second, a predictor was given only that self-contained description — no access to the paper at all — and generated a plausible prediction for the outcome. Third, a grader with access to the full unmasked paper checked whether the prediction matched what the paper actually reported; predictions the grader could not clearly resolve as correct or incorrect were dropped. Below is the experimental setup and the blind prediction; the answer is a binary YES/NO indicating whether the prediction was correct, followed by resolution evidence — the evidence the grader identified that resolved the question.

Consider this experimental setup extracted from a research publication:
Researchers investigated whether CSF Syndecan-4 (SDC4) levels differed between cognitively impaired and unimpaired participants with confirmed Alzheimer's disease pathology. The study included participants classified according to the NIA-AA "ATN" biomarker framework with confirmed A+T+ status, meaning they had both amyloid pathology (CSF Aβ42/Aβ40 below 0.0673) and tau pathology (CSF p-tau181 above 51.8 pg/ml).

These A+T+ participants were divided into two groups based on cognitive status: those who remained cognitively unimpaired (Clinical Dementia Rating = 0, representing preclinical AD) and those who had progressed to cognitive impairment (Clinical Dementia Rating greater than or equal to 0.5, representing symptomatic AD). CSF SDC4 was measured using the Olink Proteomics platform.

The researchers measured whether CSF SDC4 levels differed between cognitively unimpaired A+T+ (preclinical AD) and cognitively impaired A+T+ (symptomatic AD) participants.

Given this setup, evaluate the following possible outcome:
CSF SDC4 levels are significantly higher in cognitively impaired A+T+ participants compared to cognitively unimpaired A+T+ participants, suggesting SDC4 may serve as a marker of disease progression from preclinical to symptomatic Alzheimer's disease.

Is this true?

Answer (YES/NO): YES